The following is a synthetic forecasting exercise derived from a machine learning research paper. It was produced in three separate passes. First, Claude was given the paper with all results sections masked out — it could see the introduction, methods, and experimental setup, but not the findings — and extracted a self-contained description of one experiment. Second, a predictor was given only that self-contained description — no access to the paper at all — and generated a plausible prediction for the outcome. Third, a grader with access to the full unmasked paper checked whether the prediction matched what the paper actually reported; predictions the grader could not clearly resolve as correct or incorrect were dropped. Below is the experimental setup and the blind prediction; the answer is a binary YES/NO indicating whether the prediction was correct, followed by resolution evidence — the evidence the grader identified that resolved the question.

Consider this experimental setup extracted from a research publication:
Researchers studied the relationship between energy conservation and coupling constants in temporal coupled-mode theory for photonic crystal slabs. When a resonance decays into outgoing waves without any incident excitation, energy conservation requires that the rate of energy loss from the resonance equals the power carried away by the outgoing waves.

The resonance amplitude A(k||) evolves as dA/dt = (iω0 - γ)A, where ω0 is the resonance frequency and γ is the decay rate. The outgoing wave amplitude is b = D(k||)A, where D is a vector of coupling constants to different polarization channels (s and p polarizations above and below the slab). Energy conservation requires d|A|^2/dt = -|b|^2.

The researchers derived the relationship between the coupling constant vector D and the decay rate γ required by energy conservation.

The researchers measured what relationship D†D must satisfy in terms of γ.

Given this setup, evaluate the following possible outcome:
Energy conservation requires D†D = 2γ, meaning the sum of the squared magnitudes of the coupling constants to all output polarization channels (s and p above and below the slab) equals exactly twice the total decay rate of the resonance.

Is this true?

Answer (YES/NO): YES